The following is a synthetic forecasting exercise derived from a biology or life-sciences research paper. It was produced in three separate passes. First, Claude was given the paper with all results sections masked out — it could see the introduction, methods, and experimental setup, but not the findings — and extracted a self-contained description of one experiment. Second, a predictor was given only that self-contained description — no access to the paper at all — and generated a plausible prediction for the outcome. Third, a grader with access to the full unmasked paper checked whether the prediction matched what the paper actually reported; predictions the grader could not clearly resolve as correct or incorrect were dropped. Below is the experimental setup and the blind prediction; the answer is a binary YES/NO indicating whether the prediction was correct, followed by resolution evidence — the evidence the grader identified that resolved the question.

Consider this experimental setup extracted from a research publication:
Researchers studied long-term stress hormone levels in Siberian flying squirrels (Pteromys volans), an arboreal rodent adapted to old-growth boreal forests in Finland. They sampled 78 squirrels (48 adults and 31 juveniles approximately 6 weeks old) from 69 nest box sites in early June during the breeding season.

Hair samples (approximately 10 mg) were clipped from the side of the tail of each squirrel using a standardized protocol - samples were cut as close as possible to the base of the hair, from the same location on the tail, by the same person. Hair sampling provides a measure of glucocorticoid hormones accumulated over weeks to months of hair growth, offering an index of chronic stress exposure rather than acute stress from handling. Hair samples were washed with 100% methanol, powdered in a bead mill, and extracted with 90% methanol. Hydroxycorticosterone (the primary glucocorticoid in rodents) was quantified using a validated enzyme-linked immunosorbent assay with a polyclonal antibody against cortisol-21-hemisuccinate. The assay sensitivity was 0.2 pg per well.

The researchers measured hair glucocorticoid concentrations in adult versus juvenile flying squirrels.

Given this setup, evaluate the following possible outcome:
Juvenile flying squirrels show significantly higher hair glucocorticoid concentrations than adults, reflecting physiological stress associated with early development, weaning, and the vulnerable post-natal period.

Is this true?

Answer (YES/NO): NO